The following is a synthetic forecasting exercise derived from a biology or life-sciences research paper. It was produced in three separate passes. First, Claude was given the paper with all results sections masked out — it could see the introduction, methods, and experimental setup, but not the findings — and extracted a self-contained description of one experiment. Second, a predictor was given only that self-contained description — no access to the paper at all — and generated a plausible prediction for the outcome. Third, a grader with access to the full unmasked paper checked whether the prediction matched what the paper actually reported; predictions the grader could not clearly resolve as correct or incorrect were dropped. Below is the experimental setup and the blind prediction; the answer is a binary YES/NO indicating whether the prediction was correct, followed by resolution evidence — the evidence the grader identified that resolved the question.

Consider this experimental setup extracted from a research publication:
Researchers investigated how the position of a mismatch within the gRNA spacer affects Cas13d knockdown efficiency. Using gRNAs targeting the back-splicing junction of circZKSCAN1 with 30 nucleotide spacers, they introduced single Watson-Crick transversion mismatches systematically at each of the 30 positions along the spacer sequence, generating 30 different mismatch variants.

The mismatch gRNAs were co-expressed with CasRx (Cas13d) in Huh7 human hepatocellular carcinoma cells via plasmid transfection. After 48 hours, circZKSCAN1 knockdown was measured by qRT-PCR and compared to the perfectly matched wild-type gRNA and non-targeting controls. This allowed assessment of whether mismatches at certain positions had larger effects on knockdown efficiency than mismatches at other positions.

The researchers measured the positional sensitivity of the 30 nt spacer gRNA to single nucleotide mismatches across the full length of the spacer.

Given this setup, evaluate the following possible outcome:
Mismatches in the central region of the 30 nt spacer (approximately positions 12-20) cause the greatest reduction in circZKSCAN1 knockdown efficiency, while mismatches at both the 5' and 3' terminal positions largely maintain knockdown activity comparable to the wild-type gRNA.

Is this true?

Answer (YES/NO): YES